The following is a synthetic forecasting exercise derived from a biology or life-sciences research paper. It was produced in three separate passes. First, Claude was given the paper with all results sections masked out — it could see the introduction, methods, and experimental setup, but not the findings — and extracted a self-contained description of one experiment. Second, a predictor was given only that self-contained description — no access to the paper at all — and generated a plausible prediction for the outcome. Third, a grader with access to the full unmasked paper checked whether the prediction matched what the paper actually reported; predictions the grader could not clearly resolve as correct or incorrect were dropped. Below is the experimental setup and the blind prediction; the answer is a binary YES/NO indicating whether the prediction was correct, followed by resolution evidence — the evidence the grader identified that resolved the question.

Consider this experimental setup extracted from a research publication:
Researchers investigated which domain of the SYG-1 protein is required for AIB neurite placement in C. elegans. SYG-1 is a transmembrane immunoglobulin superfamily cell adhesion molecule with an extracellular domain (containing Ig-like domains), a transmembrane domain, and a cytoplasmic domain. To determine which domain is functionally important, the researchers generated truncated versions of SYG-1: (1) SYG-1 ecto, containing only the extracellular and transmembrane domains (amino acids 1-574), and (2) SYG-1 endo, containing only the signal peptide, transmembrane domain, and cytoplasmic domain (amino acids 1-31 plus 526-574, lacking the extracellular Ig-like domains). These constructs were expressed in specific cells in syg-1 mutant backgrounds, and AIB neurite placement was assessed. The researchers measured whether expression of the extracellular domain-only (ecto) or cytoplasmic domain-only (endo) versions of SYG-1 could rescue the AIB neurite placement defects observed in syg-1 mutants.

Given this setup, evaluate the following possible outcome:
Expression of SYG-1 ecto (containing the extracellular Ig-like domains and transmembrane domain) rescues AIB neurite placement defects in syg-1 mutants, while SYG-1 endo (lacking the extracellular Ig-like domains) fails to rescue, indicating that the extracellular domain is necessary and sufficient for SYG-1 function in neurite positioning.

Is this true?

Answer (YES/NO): NO